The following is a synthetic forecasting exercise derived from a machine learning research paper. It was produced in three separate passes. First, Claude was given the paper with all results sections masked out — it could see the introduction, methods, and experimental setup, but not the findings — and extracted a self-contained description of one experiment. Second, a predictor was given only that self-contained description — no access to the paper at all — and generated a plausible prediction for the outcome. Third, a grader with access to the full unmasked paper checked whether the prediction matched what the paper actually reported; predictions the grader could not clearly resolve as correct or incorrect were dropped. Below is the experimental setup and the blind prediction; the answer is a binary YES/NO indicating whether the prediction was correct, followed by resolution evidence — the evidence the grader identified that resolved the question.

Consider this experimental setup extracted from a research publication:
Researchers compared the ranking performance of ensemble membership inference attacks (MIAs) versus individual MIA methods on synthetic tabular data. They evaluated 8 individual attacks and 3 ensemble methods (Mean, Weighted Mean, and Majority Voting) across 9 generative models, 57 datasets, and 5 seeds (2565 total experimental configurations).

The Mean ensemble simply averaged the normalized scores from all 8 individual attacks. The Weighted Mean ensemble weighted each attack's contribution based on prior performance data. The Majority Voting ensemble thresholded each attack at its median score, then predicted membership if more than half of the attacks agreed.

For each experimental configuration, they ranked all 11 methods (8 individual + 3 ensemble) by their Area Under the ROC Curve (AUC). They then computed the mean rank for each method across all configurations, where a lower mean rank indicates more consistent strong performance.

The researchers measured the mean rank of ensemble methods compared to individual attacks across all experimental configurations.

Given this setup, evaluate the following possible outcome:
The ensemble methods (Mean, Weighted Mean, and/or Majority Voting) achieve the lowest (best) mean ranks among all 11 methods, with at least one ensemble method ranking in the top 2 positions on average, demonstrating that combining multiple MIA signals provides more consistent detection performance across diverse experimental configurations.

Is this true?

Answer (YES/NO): YES